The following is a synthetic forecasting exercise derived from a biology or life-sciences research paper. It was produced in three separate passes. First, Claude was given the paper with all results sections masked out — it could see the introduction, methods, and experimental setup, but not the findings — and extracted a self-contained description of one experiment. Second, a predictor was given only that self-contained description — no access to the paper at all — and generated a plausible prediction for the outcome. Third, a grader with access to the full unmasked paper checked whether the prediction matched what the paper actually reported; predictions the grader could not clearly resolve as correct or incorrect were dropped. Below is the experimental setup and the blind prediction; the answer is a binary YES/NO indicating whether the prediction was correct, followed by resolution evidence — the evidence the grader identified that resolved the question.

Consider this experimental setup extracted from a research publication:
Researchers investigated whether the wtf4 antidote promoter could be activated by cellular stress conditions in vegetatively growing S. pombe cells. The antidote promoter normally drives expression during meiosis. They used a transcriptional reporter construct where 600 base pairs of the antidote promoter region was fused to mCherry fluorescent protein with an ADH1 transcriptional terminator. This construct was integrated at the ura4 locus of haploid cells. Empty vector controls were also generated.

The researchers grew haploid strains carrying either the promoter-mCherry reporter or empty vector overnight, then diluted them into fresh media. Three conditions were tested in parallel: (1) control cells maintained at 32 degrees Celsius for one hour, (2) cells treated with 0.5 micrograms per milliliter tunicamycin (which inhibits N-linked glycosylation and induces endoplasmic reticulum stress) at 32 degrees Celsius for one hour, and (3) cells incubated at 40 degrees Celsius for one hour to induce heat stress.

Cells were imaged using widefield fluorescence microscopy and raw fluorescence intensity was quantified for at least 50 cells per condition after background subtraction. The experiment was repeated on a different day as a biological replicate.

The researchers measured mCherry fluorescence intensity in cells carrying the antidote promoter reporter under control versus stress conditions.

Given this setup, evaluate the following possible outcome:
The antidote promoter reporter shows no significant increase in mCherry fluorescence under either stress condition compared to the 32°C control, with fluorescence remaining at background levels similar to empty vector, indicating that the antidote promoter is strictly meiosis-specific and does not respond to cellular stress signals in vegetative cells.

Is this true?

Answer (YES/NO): NO